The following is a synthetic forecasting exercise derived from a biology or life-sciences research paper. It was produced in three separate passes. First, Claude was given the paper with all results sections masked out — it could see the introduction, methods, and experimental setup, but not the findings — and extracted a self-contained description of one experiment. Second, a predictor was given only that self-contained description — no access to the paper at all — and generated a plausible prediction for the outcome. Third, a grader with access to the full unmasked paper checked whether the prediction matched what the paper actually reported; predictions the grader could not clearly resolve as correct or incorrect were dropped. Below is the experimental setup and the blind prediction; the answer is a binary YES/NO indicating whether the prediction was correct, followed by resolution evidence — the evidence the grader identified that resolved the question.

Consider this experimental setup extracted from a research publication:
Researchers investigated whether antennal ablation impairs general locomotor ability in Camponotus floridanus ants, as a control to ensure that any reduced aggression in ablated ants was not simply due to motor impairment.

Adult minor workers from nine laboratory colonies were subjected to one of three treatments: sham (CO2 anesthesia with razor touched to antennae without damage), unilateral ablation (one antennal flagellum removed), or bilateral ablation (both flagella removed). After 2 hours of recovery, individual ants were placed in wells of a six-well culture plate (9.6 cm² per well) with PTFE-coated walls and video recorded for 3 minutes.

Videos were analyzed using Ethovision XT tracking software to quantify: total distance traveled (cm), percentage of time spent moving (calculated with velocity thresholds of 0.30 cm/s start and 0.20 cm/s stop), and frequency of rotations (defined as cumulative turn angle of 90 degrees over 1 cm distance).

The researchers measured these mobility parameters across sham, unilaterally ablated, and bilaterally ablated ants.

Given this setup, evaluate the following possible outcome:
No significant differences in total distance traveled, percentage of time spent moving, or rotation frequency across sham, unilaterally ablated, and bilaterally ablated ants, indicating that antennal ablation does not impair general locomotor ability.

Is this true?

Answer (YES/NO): YES